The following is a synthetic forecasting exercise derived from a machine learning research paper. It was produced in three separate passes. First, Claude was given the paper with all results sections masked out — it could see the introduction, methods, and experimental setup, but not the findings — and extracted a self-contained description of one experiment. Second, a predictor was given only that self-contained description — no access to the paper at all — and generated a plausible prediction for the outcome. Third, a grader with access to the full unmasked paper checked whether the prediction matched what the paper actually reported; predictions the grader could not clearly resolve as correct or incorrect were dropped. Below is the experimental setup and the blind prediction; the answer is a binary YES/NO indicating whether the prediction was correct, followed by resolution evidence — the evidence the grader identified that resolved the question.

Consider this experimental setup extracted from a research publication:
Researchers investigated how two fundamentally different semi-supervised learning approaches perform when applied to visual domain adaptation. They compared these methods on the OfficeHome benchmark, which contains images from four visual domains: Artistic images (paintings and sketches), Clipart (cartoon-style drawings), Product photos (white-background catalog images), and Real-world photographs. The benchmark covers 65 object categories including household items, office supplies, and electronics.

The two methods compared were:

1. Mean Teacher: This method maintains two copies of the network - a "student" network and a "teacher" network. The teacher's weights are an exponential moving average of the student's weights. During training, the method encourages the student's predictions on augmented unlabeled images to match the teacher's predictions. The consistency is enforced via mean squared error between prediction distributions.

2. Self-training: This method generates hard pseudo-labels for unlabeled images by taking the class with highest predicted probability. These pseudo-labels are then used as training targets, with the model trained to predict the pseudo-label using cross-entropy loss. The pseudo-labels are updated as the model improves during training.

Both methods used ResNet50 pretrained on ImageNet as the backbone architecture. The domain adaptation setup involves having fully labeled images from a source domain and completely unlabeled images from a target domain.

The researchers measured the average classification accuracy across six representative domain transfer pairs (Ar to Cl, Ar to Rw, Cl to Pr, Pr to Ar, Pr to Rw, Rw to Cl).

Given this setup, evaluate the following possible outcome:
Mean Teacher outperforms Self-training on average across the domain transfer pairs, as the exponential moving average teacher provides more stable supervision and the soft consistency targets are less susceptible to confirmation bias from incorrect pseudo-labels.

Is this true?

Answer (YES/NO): NO